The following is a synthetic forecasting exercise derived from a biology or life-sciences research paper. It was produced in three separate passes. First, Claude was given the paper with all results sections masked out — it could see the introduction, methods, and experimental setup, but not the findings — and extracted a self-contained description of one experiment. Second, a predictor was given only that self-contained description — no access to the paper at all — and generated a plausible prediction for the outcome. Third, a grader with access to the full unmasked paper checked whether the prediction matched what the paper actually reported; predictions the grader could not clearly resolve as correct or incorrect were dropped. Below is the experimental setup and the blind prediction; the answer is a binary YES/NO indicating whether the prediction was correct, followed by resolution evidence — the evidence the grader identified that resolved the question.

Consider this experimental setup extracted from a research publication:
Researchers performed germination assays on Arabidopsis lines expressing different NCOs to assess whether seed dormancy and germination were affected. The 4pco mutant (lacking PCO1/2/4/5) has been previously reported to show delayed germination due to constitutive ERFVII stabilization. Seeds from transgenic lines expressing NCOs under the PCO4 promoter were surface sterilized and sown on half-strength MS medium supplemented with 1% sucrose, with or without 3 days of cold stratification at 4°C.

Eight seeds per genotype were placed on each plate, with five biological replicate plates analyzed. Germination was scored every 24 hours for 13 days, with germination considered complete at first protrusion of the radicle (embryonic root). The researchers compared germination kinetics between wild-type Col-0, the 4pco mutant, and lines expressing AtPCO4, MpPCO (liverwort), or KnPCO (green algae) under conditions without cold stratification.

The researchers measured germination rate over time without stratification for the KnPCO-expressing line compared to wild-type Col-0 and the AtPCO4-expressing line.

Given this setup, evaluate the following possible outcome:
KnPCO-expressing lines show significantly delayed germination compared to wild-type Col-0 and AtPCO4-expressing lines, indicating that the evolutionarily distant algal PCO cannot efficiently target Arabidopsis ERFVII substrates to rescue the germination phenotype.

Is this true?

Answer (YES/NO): NO